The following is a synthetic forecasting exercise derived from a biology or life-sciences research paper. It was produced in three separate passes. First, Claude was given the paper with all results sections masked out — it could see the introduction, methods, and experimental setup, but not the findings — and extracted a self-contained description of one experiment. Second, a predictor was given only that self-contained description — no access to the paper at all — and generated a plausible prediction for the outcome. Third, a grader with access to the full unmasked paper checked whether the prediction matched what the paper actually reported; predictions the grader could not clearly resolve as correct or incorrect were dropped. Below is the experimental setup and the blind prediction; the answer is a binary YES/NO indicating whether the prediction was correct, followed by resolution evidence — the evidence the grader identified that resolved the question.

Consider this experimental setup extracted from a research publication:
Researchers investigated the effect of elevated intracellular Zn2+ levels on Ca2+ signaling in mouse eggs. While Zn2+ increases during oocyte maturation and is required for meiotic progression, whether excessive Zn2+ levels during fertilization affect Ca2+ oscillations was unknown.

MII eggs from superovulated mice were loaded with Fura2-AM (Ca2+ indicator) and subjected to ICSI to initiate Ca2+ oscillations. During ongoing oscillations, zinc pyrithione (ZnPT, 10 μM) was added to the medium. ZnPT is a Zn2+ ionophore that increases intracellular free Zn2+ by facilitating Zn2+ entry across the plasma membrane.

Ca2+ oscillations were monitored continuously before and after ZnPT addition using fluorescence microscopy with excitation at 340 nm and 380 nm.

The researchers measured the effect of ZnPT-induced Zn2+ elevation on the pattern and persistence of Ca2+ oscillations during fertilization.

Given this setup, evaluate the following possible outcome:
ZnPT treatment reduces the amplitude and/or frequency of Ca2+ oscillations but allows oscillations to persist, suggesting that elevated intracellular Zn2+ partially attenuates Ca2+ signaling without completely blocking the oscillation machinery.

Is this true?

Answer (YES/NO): NO